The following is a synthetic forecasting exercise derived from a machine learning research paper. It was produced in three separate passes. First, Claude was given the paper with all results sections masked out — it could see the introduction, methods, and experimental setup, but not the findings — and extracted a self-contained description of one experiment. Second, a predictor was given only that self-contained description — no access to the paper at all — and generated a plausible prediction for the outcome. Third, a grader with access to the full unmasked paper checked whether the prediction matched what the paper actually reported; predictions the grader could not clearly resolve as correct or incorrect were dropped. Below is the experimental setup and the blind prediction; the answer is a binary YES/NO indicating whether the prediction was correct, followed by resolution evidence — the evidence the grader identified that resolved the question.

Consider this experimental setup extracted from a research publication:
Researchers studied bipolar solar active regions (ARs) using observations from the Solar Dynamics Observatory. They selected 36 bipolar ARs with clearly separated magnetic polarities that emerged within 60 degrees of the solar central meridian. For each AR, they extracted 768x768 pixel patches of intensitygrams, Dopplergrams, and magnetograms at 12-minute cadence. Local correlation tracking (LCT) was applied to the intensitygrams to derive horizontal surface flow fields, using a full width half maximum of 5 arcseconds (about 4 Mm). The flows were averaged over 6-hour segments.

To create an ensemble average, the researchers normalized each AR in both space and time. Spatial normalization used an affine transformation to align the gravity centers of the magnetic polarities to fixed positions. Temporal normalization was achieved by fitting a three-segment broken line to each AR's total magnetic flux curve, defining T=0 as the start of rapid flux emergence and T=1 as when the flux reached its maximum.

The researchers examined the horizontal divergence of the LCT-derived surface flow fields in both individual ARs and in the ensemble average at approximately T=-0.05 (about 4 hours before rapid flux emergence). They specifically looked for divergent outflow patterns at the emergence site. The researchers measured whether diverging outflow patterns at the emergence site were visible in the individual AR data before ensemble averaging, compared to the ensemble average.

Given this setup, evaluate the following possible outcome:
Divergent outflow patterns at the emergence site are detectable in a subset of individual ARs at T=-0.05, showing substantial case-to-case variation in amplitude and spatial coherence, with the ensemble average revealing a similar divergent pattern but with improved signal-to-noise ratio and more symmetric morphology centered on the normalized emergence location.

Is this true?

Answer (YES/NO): NO